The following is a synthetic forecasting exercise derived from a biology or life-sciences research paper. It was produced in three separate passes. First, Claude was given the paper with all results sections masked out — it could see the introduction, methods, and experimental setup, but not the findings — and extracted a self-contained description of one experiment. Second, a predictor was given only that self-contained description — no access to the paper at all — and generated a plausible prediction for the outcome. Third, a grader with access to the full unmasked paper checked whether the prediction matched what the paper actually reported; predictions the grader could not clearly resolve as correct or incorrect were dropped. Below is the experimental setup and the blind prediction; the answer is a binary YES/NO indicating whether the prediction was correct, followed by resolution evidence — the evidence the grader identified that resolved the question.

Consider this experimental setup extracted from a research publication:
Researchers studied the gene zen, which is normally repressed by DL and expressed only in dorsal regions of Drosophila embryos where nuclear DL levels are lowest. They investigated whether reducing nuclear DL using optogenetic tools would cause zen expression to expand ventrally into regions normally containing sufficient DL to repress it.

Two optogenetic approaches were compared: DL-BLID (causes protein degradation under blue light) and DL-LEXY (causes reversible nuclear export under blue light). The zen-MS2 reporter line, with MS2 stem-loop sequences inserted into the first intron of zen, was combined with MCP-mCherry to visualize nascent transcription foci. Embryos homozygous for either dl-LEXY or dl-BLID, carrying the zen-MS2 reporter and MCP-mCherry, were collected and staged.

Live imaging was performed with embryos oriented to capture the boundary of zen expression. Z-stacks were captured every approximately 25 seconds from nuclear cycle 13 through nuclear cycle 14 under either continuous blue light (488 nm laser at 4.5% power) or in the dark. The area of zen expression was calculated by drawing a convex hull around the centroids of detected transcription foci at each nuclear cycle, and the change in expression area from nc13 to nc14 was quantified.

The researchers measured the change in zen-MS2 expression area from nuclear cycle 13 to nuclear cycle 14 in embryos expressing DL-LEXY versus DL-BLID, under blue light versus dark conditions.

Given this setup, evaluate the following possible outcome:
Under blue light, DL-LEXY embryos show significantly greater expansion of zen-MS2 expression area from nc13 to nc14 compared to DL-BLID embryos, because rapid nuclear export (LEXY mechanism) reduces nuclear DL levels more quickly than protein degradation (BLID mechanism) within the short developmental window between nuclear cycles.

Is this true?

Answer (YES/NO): NO